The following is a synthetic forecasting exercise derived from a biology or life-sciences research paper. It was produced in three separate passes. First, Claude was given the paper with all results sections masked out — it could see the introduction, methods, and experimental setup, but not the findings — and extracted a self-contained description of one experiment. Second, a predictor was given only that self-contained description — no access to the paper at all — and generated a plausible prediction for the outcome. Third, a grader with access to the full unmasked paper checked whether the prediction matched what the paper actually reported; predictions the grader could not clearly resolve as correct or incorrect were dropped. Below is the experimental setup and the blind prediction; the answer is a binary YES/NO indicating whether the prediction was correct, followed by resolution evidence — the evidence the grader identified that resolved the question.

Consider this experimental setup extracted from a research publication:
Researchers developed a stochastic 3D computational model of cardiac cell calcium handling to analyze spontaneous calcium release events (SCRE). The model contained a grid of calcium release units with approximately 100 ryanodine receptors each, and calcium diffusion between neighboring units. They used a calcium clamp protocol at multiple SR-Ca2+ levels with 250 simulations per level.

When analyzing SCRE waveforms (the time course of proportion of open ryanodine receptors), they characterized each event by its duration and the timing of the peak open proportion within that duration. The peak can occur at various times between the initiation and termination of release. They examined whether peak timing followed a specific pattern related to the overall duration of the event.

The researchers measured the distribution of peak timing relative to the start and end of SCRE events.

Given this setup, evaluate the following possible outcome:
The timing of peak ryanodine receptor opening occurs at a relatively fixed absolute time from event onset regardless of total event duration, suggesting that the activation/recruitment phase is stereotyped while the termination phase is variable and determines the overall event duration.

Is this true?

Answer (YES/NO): NO